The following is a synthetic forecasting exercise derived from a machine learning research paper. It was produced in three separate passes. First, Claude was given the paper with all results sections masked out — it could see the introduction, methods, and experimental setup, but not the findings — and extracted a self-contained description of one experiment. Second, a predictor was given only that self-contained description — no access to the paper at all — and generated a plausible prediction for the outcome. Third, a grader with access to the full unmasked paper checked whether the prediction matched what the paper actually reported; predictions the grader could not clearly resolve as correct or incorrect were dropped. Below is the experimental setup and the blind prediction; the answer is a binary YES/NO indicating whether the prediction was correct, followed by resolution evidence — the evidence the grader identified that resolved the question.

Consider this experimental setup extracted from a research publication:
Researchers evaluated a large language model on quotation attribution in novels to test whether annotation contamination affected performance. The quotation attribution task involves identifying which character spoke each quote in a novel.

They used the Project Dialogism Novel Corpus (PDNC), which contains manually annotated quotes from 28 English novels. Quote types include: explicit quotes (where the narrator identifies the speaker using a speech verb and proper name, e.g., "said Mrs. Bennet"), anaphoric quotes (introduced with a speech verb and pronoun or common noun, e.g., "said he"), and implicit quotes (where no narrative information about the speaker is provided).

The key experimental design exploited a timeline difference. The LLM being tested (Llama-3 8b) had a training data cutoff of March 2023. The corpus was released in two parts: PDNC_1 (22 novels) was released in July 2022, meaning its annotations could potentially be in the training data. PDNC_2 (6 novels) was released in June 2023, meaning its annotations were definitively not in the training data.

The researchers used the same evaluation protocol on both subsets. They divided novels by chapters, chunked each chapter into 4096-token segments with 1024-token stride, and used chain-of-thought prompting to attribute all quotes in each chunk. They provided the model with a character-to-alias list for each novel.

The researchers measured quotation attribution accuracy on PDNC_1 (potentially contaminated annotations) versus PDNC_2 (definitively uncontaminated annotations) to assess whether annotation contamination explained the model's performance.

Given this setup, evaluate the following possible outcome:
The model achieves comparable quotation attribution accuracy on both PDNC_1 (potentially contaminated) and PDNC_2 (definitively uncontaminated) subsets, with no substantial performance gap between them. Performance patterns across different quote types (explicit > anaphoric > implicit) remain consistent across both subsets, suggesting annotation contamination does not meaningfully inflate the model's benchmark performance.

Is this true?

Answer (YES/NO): YES